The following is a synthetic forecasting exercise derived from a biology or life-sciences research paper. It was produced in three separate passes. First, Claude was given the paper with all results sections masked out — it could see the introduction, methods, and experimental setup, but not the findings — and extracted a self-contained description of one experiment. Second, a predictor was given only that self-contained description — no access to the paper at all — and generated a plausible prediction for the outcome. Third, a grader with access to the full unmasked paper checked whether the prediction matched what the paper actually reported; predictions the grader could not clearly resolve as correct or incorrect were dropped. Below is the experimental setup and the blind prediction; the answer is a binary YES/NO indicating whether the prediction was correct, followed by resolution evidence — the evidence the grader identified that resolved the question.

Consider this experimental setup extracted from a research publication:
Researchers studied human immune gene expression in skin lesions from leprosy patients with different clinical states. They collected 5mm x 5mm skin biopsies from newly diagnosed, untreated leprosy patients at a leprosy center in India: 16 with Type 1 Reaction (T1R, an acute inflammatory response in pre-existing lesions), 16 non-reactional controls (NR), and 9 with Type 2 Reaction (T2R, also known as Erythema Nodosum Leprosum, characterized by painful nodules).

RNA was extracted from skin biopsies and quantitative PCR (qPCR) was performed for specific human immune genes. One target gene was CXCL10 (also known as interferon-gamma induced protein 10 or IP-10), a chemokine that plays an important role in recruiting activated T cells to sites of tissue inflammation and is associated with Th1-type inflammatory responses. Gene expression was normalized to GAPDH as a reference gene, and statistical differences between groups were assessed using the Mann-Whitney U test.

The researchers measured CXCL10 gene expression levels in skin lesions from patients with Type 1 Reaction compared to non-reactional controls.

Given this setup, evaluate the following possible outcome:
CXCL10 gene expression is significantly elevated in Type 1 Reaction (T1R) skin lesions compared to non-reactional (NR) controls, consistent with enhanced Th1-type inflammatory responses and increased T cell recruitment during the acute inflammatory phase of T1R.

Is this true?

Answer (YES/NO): YES